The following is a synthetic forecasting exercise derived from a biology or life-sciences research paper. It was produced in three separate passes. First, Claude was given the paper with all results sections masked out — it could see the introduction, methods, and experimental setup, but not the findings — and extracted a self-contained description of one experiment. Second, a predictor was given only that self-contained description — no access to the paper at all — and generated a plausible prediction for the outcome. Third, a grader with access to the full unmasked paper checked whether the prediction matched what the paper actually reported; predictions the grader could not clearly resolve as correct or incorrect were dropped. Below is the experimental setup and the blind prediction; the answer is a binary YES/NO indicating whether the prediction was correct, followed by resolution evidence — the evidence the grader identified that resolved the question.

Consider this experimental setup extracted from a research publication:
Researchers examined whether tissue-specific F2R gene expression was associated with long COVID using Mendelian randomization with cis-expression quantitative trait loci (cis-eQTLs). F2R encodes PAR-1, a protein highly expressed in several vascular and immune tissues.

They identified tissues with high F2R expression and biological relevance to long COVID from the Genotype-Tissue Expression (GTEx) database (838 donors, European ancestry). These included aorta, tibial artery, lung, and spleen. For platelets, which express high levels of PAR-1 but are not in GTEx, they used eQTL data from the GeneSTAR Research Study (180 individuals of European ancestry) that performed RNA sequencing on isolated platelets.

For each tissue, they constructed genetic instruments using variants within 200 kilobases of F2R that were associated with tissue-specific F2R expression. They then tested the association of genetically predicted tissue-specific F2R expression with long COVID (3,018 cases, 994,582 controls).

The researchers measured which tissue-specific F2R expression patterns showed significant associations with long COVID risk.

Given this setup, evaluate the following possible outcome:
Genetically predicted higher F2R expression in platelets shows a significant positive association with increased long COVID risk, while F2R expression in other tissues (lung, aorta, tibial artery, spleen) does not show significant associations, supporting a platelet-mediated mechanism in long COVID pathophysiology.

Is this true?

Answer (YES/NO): NO